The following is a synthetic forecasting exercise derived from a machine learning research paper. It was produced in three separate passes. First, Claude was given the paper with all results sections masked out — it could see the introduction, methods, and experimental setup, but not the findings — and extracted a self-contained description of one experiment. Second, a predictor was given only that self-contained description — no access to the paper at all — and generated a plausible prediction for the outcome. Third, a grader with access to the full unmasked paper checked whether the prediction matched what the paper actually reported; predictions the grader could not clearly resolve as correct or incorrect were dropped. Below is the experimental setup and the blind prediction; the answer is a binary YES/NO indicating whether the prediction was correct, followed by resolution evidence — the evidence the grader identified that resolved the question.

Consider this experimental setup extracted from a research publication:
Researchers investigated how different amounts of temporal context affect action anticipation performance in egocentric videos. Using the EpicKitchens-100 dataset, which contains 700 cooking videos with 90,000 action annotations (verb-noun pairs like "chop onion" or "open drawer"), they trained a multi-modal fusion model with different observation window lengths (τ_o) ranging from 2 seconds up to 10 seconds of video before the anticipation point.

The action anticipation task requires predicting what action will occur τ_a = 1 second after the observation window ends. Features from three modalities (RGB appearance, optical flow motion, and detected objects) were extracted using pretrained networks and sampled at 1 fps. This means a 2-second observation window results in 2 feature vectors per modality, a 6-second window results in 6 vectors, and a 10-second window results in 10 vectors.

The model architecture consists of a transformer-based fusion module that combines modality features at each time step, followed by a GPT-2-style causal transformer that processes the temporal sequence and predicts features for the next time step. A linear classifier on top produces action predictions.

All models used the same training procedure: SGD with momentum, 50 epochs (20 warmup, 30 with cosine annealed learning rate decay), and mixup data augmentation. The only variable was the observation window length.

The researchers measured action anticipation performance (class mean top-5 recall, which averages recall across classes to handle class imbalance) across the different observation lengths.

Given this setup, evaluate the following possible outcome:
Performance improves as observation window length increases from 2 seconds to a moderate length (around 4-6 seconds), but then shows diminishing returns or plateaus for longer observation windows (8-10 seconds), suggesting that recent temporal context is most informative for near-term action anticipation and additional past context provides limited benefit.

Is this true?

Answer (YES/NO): NO